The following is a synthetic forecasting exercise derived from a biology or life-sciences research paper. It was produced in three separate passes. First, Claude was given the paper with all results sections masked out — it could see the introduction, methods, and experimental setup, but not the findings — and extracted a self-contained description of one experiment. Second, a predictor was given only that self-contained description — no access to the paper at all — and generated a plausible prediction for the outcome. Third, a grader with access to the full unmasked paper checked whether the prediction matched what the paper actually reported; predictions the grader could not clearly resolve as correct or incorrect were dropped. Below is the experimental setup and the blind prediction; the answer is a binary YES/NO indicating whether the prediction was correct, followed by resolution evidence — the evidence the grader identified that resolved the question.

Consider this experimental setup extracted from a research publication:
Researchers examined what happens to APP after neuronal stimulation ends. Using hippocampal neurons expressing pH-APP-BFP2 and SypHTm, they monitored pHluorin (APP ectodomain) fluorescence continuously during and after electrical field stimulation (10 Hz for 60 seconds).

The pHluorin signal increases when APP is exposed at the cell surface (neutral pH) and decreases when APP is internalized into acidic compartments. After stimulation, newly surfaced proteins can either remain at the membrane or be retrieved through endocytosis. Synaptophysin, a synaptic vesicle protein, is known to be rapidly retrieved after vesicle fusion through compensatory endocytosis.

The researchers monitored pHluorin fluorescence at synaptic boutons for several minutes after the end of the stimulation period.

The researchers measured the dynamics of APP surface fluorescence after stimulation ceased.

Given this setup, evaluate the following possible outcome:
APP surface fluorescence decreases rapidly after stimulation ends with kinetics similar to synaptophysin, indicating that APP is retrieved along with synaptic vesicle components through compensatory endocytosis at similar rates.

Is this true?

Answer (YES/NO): NO